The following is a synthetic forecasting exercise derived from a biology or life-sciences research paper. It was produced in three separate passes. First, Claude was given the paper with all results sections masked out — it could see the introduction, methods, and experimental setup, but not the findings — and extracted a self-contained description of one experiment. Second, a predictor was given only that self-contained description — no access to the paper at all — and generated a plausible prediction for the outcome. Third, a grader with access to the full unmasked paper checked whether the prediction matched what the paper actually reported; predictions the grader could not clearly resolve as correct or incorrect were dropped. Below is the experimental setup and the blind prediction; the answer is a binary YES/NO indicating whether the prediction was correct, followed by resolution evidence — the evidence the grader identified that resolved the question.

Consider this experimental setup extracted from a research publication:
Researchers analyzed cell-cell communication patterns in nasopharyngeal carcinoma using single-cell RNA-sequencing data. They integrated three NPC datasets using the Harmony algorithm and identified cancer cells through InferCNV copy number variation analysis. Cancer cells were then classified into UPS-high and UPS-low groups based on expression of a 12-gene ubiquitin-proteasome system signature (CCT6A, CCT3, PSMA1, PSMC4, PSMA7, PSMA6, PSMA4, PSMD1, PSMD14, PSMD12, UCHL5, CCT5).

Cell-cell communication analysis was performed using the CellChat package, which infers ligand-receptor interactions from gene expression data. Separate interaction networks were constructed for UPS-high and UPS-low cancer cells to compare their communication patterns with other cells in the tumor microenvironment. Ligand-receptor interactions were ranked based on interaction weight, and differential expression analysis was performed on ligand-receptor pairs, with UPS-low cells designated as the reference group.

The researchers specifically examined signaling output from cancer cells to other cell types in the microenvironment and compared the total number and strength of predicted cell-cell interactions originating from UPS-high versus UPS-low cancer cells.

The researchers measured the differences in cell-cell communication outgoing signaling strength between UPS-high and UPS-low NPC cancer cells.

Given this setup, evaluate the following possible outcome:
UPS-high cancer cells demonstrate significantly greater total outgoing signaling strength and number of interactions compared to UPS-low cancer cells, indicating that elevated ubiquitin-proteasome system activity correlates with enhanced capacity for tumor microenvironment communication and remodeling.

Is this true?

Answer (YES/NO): NO